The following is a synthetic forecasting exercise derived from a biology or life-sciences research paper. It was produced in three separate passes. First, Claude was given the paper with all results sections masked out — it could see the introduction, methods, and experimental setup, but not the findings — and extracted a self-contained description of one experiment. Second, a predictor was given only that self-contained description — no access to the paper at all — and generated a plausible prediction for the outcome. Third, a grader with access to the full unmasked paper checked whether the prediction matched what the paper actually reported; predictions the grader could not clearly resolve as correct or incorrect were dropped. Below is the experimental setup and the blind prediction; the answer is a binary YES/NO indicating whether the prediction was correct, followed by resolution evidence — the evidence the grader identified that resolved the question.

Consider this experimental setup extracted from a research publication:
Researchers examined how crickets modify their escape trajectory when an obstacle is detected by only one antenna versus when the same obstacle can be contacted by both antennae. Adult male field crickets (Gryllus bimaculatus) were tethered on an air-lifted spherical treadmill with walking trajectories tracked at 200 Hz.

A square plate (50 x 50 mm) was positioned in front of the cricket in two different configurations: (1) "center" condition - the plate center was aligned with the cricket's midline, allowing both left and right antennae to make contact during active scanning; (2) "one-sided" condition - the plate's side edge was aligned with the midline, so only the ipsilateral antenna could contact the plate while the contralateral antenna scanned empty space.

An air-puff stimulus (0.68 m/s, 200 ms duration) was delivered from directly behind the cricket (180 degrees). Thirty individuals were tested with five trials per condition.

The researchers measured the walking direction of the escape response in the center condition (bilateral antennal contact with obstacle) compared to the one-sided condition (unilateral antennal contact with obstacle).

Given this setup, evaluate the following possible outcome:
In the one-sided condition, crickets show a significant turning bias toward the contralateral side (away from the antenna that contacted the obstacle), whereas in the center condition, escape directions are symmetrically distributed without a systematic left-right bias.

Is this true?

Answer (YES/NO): YES